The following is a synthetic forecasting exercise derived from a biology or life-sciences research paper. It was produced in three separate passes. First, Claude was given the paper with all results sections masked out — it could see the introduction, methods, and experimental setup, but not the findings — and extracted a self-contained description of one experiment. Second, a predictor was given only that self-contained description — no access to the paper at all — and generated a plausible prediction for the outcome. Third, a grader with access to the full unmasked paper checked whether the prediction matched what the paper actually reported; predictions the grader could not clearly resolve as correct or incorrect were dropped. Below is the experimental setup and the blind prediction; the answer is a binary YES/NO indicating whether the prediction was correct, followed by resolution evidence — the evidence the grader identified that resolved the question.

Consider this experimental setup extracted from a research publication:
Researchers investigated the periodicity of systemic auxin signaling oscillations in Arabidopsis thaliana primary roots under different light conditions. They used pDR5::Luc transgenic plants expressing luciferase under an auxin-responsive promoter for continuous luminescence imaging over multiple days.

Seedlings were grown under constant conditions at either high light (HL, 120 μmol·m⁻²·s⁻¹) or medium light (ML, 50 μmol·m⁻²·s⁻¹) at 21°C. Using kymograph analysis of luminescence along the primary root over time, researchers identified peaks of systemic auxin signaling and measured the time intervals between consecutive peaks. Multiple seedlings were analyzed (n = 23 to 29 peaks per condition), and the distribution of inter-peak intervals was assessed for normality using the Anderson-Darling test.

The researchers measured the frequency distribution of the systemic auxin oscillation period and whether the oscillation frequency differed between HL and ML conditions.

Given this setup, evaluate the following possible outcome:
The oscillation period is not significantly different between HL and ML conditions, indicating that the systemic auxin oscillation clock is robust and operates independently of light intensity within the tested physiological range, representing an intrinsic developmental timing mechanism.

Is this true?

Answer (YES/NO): YES